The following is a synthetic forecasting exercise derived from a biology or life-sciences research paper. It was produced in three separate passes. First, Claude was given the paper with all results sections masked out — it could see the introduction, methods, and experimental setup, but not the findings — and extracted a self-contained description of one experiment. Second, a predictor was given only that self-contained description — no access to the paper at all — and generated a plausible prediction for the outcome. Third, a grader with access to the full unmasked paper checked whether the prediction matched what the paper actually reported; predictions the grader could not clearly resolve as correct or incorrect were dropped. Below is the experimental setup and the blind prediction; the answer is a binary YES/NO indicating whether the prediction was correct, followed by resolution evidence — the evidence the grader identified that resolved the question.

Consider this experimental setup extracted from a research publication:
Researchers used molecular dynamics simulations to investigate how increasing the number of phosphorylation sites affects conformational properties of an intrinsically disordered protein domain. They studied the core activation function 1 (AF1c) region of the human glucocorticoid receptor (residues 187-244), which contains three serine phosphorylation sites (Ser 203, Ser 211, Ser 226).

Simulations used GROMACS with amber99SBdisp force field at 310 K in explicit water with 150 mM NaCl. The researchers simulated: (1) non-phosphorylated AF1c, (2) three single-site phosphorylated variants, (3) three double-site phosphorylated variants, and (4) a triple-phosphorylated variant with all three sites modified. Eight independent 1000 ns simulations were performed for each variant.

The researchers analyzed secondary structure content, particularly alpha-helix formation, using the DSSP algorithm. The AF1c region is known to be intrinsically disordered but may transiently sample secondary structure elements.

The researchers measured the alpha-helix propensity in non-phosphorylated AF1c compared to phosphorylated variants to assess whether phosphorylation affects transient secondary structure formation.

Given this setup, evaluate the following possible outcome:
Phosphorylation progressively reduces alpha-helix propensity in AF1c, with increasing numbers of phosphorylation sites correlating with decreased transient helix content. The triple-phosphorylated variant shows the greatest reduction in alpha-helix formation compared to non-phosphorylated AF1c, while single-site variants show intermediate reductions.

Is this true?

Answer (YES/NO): NO